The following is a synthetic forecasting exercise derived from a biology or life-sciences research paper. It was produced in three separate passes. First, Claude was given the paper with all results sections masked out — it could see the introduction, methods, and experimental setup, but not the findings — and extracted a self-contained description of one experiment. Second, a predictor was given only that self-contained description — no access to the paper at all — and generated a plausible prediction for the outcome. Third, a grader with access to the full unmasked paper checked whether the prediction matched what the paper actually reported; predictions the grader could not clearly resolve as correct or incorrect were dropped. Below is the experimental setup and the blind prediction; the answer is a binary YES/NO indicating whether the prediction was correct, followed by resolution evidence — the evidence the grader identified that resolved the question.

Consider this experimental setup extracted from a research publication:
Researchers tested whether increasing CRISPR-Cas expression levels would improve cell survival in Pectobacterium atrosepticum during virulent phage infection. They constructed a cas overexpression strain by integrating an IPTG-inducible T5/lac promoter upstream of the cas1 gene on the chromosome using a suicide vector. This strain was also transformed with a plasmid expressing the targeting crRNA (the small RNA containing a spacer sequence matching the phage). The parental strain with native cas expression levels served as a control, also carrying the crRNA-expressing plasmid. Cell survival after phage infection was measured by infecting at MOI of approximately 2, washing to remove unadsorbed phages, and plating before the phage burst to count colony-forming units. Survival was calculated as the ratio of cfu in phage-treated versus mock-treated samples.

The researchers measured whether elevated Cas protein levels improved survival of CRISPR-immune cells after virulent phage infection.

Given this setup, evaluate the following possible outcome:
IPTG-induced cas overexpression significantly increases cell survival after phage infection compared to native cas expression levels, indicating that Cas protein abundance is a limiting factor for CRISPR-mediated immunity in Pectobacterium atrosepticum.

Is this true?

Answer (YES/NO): NO